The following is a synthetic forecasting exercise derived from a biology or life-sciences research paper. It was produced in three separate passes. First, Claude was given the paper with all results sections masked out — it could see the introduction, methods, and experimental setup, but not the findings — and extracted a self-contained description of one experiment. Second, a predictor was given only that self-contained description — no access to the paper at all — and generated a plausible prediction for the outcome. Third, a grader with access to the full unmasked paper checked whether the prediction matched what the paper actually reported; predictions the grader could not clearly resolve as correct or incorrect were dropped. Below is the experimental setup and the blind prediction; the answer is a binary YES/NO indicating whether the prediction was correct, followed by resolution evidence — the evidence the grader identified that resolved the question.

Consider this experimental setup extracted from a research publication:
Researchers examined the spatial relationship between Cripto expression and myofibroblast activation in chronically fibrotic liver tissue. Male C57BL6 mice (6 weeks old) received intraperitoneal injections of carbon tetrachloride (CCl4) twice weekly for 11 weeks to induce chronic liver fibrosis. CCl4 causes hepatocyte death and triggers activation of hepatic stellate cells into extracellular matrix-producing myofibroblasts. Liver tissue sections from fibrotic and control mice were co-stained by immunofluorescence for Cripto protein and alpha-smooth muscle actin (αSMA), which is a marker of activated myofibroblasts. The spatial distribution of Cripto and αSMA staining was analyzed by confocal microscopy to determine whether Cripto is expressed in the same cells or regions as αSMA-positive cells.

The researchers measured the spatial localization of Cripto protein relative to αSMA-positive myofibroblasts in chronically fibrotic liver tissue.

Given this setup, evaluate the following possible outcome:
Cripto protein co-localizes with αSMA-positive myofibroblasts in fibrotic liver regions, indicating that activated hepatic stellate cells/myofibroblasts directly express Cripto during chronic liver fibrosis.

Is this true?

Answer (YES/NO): NO